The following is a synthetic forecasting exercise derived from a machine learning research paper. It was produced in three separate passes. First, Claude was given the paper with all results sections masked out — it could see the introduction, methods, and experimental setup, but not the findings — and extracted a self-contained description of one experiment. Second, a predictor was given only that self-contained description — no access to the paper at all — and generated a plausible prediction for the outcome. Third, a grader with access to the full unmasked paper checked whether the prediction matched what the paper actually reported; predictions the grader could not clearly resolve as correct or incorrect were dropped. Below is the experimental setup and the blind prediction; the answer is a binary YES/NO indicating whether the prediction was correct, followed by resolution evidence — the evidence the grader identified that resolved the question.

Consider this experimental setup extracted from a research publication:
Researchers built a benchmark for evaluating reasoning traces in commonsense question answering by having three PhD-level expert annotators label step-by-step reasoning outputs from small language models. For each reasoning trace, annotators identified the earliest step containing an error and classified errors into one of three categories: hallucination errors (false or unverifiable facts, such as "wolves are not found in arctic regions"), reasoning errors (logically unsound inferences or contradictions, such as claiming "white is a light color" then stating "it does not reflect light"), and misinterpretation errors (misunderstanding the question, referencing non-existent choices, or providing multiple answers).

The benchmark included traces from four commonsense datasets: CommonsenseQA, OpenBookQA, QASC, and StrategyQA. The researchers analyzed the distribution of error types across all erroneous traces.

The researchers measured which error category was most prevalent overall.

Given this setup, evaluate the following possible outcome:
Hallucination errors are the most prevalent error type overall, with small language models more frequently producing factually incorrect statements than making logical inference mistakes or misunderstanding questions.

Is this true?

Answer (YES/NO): YES